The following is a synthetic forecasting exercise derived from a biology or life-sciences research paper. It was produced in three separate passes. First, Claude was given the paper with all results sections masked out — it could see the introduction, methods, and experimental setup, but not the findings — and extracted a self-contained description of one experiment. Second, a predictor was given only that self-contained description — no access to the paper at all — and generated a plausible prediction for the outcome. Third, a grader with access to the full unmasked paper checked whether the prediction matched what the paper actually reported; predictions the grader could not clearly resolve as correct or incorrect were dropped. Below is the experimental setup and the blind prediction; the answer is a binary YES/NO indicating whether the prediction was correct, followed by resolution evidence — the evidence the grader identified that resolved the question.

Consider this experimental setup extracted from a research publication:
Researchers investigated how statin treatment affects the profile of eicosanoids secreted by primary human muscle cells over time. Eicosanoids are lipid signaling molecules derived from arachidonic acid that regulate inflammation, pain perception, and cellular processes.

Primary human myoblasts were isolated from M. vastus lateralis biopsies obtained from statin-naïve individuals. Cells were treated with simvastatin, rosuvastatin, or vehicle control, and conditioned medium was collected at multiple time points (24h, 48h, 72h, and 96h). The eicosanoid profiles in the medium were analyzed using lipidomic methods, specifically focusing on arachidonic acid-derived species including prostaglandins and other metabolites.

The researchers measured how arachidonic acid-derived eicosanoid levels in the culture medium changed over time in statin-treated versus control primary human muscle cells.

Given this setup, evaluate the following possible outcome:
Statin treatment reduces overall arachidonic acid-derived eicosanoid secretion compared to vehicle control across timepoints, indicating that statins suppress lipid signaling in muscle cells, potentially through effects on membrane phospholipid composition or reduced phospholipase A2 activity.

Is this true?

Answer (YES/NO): NO